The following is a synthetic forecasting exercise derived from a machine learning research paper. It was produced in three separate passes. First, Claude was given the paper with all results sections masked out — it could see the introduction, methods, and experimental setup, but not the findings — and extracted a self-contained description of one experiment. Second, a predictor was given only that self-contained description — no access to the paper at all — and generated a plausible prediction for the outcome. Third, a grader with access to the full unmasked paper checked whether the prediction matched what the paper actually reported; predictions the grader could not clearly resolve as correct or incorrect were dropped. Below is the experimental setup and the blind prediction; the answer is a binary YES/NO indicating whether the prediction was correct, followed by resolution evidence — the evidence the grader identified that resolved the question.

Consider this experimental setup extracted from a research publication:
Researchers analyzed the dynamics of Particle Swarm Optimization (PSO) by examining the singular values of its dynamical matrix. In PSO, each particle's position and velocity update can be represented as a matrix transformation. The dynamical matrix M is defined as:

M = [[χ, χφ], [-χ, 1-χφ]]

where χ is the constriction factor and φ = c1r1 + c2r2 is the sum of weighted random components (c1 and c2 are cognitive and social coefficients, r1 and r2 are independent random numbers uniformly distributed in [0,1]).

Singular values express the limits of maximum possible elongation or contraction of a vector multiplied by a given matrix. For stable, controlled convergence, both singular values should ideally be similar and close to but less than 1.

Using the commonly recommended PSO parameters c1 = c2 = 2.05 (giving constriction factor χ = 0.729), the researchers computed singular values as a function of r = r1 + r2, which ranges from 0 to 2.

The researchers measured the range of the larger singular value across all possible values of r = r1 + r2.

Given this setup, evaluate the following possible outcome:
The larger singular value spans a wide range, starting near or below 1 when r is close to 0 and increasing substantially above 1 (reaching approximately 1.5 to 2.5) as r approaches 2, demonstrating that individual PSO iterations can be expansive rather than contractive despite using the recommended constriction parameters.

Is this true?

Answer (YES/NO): NO